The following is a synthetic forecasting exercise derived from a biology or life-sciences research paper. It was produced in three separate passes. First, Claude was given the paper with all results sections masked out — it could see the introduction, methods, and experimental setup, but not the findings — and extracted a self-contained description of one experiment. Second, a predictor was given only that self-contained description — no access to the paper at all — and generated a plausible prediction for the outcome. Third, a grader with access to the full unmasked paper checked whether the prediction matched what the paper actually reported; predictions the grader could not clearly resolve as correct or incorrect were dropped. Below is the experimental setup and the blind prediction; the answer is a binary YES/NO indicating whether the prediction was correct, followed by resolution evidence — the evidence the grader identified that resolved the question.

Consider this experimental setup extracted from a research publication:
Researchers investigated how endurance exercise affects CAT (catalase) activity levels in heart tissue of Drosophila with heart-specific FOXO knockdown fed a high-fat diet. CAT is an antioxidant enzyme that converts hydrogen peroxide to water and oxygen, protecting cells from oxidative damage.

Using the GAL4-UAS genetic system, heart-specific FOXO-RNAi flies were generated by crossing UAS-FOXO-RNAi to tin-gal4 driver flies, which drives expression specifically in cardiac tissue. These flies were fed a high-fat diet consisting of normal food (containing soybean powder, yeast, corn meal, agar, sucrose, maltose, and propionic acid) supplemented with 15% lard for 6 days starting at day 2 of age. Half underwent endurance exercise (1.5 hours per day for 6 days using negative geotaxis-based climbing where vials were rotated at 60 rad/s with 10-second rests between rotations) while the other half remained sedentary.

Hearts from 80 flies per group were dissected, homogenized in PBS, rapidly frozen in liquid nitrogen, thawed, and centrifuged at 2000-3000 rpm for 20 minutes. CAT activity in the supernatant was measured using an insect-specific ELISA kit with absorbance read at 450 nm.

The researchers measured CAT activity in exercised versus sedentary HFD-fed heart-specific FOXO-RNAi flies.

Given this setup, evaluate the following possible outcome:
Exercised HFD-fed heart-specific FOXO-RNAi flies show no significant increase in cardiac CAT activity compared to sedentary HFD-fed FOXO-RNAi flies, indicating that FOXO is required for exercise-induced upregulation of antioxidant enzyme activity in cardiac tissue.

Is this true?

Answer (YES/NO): NO